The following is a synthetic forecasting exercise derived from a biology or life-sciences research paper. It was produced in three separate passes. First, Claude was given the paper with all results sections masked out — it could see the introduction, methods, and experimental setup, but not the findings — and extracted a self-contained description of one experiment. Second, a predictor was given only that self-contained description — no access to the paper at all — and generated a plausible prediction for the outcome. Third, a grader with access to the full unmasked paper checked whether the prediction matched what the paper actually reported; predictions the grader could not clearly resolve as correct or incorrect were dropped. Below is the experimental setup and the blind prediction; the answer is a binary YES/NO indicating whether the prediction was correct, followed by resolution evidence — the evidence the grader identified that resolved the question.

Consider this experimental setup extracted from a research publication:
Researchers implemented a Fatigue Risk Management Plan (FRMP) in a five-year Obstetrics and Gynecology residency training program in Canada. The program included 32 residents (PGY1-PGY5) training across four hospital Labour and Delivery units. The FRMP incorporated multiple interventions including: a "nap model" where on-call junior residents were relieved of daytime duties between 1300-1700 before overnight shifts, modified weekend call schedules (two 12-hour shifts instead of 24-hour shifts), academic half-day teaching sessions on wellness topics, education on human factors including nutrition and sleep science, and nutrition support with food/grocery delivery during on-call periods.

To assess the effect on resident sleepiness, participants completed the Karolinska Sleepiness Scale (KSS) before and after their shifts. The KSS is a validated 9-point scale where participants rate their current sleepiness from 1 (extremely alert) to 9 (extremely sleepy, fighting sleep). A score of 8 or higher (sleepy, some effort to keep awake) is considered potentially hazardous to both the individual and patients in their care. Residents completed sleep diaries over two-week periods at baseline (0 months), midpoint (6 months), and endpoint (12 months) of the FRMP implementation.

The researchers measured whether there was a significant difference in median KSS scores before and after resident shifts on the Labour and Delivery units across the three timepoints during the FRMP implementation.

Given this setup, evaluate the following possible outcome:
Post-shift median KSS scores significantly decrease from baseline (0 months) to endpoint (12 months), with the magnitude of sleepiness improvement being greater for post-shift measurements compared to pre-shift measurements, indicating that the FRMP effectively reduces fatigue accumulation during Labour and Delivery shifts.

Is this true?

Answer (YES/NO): NO